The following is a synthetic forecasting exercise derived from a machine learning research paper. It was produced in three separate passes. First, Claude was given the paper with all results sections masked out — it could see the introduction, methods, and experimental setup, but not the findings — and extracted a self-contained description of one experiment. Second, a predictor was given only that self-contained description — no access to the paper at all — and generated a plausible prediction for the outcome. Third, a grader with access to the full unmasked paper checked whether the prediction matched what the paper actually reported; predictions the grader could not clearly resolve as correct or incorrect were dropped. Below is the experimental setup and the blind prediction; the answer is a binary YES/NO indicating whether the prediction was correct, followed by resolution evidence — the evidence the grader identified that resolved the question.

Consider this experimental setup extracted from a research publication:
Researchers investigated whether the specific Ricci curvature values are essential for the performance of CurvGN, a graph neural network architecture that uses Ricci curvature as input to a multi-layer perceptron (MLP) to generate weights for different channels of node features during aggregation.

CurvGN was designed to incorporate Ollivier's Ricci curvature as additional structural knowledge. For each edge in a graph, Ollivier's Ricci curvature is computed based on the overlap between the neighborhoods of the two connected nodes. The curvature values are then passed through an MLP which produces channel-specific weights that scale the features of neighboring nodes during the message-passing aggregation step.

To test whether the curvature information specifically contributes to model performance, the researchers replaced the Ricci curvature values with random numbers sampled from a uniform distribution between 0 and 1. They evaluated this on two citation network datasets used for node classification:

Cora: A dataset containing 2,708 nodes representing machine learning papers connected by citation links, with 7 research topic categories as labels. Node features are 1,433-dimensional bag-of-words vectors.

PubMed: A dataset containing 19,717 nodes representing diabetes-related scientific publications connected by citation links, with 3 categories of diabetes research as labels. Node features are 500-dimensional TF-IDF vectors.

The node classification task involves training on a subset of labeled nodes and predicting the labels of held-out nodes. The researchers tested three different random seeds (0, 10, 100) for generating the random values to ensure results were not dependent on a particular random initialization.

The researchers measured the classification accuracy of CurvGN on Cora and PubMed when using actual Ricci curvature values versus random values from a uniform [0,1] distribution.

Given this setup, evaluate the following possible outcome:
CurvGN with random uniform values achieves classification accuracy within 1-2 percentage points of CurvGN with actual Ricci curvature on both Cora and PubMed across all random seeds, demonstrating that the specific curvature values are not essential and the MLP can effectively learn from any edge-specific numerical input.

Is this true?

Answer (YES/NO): YES